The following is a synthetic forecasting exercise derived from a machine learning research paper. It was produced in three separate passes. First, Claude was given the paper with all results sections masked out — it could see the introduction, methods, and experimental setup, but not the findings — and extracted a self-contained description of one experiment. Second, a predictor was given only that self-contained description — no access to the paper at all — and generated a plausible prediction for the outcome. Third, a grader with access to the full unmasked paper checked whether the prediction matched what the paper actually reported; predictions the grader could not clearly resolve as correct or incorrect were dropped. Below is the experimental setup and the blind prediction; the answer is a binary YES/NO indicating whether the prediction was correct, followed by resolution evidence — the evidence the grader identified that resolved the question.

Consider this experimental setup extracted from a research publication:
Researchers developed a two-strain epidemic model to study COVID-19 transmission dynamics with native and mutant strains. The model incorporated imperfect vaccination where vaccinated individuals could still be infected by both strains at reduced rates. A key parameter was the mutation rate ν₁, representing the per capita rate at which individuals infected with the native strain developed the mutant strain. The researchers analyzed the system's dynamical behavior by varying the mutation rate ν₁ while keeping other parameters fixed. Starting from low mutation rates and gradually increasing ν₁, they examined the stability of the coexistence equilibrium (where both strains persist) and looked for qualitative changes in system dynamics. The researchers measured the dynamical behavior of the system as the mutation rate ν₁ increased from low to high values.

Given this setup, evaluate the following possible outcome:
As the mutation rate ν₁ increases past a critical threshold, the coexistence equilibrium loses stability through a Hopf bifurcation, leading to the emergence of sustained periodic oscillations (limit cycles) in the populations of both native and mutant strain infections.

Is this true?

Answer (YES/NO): YES